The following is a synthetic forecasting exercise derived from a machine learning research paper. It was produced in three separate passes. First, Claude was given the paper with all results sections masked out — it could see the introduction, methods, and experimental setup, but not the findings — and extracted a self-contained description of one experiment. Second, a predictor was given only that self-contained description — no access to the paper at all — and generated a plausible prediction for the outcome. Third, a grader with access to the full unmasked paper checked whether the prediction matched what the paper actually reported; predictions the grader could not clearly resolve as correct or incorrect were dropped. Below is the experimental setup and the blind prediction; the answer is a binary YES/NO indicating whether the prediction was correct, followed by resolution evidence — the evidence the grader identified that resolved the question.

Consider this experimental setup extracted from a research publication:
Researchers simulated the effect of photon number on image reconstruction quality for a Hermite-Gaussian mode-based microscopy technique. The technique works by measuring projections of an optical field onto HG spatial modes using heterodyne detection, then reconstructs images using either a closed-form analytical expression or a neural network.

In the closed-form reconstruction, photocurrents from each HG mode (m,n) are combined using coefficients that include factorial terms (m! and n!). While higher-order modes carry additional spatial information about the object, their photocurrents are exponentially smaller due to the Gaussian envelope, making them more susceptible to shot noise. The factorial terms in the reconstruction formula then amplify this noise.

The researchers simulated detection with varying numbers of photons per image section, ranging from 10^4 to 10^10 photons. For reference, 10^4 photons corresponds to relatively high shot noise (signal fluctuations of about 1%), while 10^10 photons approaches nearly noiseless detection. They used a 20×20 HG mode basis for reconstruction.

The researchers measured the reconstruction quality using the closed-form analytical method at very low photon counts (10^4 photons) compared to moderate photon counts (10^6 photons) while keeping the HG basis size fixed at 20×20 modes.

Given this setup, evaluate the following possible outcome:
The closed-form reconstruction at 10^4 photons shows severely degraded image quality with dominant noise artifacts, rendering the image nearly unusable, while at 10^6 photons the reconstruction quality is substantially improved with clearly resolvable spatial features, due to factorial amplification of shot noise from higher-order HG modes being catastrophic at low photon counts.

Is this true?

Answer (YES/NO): NO